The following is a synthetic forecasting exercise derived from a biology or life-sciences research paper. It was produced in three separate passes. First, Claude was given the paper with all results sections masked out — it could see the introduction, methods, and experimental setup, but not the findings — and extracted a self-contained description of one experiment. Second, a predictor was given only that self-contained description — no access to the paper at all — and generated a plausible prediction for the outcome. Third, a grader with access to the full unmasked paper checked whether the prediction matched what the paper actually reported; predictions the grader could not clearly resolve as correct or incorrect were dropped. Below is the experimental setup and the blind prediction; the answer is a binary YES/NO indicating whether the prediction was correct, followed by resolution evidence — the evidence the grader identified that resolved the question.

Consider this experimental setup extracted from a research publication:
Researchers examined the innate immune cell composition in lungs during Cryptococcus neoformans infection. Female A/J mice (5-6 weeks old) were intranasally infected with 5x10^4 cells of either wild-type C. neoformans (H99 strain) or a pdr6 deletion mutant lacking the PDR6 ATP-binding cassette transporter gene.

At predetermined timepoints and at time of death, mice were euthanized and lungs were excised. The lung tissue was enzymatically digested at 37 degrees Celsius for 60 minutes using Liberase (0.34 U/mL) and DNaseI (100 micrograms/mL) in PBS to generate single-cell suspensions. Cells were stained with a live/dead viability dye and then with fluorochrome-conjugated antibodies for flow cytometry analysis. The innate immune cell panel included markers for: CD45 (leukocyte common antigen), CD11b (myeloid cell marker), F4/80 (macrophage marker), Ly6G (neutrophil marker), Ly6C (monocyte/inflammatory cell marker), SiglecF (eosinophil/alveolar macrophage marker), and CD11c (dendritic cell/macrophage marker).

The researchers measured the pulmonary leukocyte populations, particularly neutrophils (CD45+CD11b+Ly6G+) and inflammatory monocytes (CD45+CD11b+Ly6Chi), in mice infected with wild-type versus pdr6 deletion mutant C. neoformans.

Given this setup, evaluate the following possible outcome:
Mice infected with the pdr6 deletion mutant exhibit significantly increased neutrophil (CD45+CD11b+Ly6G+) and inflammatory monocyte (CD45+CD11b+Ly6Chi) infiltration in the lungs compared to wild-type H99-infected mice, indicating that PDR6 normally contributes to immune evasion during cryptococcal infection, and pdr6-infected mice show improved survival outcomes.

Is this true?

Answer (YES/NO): NO